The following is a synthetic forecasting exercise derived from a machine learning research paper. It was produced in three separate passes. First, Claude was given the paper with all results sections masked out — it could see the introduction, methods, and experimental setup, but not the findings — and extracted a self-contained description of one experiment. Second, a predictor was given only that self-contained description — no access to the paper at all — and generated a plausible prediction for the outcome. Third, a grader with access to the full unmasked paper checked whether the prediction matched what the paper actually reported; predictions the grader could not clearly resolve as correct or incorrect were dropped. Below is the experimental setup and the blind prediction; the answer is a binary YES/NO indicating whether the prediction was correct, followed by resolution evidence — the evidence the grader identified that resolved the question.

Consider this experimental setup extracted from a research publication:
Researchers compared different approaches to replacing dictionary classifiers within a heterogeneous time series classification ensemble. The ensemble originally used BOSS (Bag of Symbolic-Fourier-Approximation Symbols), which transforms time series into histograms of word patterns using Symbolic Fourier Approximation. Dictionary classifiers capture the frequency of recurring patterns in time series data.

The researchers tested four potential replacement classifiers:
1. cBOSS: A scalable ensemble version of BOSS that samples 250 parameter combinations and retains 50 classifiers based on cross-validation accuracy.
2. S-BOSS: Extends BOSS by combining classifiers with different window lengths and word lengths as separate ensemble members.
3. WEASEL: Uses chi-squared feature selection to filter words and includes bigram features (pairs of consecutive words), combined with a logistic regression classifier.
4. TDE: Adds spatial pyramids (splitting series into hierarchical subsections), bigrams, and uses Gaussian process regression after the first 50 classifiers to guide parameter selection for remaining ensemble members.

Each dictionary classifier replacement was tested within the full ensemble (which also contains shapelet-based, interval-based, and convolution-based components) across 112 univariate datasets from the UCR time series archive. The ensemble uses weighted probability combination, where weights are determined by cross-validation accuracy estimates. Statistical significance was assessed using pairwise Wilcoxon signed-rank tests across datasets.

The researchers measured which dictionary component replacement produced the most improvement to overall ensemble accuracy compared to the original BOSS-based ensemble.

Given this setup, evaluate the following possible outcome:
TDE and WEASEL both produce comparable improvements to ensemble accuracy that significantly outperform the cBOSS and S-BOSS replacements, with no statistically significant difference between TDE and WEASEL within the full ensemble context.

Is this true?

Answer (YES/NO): NO